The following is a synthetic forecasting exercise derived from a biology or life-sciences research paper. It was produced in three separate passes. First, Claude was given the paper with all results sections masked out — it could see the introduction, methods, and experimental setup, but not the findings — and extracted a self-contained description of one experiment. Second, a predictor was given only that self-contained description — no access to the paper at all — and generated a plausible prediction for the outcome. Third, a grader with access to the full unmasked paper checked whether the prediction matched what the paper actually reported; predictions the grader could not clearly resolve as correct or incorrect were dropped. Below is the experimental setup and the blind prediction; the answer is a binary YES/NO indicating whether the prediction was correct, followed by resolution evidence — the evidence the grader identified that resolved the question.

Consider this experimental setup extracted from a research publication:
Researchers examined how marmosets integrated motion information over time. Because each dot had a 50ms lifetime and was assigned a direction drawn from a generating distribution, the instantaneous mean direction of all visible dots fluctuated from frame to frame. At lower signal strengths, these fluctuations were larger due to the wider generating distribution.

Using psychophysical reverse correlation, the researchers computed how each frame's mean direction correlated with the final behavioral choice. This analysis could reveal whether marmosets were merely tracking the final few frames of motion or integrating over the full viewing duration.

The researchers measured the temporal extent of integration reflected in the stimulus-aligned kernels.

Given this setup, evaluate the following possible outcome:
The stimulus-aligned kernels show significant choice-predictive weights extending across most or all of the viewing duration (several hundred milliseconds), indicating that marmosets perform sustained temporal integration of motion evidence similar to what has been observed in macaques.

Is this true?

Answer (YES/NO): NO